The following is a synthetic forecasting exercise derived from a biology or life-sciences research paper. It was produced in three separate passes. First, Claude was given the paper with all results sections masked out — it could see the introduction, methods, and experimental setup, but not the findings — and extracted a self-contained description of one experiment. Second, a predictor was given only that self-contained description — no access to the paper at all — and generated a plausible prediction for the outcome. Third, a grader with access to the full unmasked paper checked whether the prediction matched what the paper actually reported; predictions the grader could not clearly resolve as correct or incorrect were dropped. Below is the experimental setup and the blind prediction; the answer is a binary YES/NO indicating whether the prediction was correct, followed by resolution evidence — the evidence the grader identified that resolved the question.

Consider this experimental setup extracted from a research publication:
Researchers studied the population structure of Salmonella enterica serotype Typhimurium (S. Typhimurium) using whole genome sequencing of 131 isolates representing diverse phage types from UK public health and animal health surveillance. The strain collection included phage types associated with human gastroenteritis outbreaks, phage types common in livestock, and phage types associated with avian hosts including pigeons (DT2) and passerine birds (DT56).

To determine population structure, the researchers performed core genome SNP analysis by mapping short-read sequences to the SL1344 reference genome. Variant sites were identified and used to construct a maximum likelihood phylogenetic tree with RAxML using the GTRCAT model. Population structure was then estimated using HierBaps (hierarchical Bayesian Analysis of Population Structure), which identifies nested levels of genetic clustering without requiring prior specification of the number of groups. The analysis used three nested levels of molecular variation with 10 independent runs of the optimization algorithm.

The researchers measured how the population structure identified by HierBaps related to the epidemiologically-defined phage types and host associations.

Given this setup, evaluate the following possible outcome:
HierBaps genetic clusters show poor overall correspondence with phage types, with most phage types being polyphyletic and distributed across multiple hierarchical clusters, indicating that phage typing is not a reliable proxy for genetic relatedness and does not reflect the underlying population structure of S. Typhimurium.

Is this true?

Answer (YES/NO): NO